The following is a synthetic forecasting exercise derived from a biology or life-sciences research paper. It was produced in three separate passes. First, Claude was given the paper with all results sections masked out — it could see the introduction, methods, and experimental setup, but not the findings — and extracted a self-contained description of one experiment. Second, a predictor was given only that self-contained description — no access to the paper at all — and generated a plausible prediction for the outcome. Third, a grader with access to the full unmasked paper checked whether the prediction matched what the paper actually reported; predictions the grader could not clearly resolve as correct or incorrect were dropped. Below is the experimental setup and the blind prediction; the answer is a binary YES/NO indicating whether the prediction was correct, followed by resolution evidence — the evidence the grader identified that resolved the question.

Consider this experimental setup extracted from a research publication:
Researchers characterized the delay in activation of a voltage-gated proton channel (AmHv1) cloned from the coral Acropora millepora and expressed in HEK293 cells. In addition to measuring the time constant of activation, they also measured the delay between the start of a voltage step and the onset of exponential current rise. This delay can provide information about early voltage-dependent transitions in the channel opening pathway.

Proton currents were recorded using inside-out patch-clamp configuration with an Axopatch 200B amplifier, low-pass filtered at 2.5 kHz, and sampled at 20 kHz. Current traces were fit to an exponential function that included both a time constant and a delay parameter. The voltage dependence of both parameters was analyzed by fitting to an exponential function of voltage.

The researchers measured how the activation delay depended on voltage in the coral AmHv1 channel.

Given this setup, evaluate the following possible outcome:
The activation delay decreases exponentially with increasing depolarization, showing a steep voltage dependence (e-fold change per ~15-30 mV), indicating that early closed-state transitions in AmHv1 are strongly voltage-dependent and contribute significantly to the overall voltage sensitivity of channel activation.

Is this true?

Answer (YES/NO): NO